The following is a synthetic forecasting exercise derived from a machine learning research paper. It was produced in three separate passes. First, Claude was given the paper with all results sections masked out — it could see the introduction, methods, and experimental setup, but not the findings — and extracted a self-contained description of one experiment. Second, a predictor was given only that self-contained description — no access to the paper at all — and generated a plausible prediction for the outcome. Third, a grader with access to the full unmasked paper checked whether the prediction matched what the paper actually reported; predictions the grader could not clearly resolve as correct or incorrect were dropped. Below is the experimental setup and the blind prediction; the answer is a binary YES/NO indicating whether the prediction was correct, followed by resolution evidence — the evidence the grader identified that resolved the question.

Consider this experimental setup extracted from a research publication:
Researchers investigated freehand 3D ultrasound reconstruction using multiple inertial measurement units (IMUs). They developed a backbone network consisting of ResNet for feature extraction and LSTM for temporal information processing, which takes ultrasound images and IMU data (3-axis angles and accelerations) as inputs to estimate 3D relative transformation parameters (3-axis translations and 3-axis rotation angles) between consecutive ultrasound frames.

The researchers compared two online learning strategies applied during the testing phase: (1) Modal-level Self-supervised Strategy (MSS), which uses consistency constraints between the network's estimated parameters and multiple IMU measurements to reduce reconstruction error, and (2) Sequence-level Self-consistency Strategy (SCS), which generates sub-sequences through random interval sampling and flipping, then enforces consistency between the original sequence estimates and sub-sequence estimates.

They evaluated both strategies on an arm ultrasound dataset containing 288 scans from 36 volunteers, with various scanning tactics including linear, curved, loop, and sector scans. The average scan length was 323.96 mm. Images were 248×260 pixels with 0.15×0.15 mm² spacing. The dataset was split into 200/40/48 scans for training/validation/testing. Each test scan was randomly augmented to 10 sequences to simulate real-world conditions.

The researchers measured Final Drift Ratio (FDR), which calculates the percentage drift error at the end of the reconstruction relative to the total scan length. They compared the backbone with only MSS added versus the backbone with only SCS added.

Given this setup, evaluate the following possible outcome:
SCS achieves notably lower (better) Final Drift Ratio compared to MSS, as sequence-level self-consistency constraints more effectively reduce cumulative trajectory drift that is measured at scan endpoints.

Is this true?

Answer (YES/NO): NO